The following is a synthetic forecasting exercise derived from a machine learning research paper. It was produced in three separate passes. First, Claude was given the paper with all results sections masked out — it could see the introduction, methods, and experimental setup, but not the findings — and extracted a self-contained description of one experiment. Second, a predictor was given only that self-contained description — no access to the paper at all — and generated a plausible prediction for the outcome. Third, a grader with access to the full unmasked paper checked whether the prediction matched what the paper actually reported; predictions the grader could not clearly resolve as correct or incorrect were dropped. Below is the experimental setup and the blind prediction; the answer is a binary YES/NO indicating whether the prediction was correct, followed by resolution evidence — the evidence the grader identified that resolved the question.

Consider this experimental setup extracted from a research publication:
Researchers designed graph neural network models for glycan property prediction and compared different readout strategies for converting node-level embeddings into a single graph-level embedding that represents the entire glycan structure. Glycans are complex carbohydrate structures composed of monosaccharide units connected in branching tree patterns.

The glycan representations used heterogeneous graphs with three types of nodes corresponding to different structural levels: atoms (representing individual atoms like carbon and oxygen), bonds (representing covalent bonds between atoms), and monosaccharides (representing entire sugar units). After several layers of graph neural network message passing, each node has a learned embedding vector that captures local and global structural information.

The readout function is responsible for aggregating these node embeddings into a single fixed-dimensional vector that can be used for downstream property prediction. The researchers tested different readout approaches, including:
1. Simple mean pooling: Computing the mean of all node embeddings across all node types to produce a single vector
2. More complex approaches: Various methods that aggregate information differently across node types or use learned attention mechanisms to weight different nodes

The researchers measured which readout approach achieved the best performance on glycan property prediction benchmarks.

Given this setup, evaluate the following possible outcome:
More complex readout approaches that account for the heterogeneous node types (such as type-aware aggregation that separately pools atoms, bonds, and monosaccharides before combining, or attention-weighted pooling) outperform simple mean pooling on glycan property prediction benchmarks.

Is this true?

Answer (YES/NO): NO